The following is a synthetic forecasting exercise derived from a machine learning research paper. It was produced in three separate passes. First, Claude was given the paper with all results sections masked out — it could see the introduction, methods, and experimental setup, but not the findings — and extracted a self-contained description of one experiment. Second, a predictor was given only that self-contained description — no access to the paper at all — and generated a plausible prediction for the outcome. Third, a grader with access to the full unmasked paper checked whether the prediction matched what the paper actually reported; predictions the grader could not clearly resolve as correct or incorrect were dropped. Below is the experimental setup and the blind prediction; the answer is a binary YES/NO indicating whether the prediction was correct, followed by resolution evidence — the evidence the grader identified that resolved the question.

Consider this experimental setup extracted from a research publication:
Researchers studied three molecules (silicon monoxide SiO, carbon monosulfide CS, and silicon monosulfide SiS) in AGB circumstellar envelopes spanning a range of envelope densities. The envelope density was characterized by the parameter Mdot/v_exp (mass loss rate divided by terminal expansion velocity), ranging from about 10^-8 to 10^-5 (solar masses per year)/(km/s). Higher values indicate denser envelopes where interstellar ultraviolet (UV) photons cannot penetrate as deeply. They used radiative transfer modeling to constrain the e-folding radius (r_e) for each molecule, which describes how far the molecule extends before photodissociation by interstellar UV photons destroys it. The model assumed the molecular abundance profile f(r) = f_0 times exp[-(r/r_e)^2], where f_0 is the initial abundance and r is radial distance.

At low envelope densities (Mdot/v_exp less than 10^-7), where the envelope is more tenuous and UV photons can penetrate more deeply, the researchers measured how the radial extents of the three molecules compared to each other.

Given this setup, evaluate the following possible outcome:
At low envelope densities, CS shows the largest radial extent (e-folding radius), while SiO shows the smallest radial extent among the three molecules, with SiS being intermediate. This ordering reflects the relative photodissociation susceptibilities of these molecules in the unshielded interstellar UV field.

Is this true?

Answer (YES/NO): NO